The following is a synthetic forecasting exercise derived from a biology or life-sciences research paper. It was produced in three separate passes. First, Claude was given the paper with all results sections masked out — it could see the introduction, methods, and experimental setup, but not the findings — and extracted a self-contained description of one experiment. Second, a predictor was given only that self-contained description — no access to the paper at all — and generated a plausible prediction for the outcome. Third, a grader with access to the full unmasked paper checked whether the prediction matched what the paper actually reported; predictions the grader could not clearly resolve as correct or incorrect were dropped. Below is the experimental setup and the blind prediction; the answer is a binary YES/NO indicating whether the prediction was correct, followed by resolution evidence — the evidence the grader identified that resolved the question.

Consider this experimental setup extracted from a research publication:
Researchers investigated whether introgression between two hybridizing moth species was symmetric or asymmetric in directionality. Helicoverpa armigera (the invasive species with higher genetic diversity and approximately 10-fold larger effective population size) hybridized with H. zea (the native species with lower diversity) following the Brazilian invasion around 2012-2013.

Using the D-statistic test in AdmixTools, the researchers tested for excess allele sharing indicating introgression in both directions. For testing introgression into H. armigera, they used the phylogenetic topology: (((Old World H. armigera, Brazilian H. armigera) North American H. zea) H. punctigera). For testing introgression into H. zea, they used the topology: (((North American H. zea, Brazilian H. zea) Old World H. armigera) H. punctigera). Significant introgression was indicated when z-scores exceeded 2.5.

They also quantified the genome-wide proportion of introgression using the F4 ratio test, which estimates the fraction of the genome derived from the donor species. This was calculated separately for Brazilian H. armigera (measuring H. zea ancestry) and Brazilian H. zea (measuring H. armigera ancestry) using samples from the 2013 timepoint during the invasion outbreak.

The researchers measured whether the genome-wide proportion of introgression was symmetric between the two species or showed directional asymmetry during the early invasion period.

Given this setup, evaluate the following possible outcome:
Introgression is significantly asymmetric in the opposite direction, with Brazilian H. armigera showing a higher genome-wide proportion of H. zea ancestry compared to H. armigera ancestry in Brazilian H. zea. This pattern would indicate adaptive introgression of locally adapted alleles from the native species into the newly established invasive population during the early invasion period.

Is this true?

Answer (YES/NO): YES